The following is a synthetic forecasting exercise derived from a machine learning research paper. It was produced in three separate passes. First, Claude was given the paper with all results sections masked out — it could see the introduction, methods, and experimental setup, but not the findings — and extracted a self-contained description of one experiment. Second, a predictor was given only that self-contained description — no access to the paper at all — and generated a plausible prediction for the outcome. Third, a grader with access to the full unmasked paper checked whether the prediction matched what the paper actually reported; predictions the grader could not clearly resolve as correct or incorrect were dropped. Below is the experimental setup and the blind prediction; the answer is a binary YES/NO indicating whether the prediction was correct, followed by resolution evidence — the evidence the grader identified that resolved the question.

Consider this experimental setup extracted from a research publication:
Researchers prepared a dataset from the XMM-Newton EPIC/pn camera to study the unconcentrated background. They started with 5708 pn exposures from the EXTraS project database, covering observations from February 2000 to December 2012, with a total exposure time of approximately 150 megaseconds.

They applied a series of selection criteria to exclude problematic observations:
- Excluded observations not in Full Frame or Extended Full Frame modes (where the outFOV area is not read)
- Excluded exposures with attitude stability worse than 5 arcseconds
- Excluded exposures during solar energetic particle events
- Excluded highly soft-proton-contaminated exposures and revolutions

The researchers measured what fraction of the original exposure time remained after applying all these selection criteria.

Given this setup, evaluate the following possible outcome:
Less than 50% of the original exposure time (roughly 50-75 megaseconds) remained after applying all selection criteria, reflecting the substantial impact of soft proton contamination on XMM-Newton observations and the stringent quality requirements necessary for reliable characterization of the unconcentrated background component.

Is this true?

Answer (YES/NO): NO